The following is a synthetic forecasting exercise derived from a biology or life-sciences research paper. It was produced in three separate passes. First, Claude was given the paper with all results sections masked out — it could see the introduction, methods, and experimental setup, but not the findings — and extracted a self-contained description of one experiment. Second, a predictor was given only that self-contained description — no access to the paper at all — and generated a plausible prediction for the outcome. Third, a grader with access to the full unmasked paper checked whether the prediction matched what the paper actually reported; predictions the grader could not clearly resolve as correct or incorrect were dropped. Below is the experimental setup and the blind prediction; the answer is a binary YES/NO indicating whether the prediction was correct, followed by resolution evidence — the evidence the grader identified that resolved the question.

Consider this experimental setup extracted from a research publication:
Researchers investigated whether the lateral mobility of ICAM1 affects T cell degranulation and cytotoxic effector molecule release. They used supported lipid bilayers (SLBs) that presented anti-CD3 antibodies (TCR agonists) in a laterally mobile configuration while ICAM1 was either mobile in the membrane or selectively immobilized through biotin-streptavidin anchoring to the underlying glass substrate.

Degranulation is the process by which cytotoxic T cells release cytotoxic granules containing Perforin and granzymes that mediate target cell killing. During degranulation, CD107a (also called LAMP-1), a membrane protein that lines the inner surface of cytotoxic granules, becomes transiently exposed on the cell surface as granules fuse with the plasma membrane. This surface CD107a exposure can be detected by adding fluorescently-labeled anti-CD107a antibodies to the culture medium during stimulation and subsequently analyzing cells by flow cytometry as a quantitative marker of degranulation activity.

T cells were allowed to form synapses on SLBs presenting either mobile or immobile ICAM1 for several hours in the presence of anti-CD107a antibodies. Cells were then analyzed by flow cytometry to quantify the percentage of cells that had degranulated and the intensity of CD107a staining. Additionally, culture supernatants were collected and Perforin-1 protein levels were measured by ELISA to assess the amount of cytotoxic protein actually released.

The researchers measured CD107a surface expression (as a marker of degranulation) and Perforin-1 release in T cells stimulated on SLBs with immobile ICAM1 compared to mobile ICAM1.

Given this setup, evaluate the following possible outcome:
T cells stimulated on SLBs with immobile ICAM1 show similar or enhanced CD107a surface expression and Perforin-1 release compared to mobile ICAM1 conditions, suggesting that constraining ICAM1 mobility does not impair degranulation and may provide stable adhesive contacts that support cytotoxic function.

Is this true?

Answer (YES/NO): YES